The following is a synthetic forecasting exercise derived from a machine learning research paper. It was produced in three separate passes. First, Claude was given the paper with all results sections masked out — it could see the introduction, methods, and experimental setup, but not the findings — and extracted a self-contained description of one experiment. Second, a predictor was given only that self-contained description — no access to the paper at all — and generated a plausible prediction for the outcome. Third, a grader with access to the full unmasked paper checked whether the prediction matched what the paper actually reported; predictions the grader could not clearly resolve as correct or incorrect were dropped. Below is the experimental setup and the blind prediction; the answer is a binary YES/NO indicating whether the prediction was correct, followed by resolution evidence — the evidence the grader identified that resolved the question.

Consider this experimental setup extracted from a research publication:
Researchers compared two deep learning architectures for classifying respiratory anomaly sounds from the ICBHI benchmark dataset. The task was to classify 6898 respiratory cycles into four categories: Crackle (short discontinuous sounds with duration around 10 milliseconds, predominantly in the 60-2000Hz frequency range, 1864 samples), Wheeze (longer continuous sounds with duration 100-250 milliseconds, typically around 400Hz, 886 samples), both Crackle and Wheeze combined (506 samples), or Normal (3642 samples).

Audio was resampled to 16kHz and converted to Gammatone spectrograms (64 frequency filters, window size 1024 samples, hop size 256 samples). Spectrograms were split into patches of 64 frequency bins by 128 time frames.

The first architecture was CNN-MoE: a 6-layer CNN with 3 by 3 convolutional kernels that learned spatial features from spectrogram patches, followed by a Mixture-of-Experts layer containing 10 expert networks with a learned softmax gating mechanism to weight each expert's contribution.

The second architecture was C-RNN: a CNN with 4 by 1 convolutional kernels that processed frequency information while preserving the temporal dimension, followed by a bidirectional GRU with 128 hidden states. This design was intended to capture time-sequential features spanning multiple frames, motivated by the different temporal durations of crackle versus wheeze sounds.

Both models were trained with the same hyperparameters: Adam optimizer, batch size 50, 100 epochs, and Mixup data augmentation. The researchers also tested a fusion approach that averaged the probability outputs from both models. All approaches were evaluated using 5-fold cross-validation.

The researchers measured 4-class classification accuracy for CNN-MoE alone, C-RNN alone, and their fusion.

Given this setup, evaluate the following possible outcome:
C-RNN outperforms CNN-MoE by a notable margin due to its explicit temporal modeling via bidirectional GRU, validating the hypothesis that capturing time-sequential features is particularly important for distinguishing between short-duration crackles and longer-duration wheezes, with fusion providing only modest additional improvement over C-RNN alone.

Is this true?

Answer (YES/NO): NO